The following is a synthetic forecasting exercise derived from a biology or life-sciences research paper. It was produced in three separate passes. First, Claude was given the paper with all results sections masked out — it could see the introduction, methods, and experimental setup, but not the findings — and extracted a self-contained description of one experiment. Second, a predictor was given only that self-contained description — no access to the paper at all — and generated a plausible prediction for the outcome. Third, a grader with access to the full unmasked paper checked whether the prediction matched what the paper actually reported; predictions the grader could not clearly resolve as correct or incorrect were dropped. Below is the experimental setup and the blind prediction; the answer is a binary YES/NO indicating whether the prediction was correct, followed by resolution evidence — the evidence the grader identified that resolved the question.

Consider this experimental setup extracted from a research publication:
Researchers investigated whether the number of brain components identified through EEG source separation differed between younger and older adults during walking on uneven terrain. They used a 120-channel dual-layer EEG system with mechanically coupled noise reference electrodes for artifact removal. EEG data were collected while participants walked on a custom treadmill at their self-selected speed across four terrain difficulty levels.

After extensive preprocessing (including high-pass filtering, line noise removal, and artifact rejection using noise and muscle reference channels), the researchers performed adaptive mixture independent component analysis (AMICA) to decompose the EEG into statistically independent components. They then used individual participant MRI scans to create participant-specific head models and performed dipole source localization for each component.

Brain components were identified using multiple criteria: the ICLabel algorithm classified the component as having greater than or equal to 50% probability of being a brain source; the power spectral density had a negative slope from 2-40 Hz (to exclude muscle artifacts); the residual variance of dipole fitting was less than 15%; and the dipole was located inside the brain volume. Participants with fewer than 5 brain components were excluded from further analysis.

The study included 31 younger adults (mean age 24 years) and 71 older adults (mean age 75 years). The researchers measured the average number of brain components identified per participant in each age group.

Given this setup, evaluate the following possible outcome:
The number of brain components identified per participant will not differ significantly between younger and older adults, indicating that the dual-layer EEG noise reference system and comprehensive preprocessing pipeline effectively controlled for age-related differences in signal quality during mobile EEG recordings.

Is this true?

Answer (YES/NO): NO